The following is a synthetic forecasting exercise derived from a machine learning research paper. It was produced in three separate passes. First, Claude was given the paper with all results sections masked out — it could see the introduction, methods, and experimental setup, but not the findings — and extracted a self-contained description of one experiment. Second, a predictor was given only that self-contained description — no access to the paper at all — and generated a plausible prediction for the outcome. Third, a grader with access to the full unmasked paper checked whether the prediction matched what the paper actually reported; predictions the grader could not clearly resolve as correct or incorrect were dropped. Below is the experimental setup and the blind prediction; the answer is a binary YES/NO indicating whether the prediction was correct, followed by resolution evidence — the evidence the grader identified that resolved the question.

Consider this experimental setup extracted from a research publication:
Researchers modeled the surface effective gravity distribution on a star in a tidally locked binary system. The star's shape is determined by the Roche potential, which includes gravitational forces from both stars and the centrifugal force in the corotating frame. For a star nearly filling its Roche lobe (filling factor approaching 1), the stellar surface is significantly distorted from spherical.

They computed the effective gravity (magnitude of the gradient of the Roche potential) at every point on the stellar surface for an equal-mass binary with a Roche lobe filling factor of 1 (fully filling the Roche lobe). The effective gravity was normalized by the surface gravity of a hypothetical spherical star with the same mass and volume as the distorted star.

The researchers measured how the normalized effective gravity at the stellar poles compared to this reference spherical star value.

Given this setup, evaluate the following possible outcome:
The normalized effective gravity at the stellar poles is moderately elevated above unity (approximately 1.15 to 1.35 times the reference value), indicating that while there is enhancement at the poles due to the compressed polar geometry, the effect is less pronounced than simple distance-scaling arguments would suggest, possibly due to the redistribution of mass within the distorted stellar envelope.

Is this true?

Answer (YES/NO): NO